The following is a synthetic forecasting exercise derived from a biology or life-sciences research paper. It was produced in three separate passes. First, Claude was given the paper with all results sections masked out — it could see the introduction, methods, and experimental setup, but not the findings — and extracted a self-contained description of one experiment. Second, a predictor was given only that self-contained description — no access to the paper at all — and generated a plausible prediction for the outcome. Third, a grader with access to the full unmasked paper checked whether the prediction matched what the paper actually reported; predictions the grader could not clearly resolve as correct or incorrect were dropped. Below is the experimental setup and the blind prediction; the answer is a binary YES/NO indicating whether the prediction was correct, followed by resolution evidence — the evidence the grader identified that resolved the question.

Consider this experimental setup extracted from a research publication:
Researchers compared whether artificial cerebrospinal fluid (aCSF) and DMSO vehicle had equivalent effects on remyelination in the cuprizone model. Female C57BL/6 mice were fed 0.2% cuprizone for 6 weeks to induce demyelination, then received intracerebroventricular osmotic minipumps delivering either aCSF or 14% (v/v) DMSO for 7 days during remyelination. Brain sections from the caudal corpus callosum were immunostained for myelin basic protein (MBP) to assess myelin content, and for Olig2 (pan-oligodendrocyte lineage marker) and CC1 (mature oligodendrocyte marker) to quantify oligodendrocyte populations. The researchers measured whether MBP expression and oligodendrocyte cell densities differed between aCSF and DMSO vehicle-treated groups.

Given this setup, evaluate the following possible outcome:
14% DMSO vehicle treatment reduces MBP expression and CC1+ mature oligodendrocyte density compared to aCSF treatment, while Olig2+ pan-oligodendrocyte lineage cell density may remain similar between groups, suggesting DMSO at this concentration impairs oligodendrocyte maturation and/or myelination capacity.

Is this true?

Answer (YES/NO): NO